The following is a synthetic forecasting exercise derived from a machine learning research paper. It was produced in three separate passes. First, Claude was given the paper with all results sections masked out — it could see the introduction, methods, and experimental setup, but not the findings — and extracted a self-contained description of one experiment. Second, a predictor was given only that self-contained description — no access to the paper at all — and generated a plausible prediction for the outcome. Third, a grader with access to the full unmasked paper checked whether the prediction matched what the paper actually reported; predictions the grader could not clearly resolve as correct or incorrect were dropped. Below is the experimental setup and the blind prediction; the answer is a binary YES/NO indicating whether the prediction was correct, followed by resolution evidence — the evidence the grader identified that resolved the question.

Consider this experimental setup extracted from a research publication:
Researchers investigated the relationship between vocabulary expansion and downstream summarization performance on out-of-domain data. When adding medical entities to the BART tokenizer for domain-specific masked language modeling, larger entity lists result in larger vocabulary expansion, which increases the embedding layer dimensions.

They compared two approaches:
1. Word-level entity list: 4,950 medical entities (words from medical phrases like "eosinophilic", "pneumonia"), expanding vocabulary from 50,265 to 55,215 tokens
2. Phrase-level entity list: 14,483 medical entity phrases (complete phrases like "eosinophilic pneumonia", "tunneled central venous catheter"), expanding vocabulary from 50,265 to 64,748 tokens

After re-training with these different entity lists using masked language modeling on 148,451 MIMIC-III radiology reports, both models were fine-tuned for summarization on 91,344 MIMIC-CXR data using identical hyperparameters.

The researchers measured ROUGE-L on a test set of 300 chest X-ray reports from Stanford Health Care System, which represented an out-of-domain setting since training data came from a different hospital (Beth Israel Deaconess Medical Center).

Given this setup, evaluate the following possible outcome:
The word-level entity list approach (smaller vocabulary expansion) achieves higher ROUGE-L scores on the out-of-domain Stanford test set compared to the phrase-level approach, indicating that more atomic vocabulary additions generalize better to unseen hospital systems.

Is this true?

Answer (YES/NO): YES